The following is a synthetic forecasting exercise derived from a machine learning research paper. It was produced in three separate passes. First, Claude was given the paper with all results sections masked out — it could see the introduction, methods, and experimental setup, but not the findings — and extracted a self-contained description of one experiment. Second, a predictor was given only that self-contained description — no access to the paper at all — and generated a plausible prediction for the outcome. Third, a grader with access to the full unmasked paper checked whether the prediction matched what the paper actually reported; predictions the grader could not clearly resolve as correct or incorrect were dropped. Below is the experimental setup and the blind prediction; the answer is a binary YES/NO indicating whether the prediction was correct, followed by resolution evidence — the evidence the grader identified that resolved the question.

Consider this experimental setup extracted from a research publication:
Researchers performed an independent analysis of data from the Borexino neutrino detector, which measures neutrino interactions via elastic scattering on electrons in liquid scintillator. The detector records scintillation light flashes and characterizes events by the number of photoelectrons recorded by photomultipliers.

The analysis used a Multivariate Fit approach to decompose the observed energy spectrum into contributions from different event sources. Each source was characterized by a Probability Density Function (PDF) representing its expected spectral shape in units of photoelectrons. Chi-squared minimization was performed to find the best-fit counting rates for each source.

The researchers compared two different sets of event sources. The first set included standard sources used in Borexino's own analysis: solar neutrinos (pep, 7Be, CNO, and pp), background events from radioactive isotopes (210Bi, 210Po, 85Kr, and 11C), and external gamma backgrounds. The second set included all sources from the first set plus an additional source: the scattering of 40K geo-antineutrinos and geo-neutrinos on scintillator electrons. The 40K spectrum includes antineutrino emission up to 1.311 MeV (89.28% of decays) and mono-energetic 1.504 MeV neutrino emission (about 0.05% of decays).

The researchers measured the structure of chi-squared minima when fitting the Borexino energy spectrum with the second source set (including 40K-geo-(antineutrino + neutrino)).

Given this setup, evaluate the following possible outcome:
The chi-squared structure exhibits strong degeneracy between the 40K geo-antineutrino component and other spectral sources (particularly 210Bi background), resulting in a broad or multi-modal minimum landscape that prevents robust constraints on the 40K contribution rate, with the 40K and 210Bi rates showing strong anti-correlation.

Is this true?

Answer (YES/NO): YES